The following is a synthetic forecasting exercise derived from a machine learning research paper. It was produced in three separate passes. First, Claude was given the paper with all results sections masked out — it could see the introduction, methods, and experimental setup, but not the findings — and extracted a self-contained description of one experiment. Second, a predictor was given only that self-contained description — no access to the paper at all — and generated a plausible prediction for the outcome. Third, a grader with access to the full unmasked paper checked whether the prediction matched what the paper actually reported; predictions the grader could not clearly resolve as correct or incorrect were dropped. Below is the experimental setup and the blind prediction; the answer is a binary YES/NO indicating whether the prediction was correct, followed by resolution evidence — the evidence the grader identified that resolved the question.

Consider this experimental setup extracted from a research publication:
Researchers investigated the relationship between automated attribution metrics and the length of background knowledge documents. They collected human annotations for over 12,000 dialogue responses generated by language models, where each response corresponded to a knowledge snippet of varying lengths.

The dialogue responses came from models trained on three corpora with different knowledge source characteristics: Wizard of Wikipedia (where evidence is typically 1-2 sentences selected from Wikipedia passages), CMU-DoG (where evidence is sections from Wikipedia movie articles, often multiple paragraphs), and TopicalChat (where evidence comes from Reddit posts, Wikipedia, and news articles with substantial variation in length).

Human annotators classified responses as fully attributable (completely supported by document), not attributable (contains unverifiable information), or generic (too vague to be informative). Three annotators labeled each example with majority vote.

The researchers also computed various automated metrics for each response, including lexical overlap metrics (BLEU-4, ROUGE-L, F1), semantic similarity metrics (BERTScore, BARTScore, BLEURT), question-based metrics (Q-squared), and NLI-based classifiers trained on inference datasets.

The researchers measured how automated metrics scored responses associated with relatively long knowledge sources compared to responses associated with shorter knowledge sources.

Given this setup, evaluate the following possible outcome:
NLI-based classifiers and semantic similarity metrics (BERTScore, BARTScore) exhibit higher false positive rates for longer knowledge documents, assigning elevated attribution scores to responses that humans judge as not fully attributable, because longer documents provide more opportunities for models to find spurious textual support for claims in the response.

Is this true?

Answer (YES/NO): NO